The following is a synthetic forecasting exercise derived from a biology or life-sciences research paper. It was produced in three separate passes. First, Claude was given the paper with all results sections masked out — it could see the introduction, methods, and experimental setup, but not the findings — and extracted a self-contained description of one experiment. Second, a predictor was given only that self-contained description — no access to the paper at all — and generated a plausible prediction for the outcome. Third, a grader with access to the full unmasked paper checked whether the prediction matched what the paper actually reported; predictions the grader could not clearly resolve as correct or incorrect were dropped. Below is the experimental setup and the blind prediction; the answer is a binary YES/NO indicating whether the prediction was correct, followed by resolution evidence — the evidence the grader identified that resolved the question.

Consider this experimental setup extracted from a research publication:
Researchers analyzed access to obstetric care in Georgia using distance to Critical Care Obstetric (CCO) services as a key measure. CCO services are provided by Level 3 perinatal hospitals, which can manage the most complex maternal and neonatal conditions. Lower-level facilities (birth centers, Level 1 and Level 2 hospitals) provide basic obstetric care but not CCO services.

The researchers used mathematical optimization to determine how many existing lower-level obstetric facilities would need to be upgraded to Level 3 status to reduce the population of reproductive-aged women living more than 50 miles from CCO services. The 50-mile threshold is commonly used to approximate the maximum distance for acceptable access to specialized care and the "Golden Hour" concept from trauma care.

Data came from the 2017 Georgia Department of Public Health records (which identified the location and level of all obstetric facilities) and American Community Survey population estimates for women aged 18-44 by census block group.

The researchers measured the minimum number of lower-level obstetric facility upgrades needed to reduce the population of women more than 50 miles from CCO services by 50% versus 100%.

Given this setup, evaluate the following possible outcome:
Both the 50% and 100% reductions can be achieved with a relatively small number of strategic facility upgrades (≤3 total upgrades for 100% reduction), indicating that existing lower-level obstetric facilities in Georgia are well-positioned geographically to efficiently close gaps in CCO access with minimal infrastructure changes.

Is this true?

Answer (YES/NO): NO